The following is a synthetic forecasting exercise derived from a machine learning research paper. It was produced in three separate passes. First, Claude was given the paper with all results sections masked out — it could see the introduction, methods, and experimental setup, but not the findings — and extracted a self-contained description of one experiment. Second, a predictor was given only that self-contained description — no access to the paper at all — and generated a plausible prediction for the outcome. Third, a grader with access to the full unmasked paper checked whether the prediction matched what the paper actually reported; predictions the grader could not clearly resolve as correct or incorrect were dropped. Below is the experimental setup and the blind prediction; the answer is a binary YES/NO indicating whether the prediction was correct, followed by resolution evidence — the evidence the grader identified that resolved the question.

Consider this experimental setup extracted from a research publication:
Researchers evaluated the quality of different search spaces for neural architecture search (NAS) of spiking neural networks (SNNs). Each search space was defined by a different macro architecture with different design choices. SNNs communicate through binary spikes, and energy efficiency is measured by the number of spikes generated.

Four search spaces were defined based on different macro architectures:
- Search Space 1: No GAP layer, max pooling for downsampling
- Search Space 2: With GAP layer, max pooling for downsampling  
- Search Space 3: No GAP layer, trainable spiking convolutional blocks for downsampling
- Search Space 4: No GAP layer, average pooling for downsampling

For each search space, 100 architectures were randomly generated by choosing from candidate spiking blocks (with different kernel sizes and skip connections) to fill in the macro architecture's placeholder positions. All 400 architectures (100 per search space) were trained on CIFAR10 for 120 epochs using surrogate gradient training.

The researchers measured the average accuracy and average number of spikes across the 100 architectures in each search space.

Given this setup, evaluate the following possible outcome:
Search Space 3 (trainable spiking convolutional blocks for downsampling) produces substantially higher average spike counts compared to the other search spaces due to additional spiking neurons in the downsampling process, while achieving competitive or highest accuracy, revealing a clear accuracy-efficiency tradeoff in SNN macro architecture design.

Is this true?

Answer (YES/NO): NO